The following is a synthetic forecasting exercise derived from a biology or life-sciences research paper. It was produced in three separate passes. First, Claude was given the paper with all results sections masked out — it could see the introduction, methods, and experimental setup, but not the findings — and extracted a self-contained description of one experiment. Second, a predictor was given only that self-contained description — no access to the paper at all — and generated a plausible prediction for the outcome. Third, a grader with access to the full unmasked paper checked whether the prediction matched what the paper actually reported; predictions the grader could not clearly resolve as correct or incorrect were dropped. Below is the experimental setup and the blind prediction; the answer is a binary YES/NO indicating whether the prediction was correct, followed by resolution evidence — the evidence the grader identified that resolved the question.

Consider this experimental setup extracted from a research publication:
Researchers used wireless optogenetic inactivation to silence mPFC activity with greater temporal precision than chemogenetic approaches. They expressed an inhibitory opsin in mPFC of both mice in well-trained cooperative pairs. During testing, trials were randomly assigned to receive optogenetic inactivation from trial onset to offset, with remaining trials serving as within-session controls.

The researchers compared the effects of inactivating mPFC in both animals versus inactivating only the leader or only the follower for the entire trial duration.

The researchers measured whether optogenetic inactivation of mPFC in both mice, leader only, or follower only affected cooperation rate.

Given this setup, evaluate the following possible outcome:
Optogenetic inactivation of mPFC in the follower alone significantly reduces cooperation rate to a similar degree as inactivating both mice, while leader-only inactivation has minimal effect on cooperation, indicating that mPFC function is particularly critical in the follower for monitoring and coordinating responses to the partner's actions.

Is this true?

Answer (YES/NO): NO